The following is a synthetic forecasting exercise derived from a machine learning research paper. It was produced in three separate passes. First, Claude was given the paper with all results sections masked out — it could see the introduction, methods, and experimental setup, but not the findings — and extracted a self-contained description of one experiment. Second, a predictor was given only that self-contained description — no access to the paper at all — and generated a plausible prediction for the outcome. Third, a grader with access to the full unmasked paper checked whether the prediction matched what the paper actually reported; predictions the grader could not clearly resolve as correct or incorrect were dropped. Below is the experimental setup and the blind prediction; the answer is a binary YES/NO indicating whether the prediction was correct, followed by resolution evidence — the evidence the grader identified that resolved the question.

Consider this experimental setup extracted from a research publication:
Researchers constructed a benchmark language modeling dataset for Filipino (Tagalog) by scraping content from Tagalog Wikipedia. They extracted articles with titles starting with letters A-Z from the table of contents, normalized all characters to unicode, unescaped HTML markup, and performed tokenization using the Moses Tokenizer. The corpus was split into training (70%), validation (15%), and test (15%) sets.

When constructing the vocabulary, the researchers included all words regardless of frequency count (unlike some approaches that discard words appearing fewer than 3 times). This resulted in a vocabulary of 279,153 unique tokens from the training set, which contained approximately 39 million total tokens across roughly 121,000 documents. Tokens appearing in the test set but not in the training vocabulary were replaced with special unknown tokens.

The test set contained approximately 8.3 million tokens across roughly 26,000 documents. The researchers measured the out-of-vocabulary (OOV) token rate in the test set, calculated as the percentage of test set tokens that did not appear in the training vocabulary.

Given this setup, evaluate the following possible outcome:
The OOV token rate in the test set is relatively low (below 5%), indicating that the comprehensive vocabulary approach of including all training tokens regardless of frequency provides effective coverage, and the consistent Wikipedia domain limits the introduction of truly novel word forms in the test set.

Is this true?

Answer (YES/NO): YES